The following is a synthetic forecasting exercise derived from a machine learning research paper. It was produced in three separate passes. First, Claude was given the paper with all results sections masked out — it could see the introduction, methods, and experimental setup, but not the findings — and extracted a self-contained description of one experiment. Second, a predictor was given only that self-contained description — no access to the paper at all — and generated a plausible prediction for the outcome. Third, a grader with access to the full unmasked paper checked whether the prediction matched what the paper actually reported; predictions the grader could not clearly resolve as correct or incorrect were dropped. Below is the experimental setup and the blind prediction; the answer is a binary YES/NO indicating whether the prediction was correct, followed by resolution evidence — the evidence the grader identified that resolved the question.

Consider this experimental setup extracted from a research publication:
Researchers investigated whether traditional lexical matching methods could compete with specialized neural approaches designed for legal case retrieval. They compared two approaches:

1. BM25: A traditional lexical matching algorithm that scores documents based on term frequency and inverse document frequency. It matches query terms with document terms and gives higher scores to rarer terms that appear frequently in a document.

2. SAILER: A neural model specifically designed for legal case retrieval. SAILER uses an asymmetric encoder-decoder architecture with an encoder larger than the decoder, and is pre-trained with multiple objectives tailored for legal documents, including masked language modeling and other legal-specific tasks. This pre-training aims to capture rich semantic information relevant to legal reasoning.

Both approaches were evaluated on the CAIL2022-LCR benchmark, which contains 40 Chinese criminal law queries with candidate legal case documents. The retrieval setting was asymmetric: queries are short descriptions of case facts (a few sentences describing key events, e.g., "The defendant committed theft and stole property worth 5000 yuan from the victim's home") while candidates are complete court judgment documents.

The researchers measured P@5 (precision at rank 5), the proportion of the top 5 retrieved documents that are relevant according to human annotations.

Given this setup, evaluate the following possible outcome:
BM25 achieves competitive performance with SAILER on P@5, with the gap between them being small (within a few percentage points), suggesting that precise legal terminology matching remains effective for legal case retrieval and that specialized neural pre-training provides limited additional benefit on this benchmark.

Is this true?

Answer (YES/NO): NO